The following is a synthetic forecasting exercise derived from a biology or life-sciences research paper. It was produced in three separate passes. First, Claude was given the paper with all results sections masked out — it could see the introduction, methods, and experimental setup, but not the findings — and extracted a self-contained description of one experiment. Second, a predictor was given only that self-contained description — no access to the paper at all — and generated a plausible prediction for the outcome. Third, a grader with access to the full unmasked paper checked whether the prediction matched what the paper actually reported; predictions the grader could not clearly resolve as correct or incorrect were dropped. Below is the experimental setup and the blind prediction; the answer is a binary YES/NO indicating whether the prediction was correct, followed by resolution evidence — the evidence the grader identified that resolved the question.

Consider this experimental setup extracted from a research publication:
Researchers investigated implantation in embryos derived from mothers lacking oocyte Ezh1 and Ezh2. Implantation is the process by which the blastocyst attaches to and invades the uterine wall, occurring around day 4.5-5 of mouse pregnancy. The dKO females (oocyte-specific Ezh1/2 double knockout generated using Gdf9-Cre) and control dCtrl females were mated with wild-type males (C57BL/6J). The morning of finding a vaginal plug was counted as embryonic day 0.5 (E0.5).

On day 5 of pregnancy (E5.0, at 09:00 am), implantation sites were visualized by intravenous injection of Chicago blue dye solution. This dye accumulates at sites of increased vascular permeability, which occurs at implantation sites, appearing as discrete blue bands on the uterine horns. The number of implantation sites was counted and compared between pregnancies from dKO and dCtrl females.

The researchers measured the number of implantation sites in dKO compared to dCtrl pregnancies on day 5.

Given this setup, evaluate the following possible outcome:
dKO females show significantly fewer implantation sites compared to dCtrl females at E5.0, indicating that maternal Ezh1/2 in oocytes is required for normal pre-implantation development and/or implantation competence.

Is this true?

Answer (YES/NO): NO